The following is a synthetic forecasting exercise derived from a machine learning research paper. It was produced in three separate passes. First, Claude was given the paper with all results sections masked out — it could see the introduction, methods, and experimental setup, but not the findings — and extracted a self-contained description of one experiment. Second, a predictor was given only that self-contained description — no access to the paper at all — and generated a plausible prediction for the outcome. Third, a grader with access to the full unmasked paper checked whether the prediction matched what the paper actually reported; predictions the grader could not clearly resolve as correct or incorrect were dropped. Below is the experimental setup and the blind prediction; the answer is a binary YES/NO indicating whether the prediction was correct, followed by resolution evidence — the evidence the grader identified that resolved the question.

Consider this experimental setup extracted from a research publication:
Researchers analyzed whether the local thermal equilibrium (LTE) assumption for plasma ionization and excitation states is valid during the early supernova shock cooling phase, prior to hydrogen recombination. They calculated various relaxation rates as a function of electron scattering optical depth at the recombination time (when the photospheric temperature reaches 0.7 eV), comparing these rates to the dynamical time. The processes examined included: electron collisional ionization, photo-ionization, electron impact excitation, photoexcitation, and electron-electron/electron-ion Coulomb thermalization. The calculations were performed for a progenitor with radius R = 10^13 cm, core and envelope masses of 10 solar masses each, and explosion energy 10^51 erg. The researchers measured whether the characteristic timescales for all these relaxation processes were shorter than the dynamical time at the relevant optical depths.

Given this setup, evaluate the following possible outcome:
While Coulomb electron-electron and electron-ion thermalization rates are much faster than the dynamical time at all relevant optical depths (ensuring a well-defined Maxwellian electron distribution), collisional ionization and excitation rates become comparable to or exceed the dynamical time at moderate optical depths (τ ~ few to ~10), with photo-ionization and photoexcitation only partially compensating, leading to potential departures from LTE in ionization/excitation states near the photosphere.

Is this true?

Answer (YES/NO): NO